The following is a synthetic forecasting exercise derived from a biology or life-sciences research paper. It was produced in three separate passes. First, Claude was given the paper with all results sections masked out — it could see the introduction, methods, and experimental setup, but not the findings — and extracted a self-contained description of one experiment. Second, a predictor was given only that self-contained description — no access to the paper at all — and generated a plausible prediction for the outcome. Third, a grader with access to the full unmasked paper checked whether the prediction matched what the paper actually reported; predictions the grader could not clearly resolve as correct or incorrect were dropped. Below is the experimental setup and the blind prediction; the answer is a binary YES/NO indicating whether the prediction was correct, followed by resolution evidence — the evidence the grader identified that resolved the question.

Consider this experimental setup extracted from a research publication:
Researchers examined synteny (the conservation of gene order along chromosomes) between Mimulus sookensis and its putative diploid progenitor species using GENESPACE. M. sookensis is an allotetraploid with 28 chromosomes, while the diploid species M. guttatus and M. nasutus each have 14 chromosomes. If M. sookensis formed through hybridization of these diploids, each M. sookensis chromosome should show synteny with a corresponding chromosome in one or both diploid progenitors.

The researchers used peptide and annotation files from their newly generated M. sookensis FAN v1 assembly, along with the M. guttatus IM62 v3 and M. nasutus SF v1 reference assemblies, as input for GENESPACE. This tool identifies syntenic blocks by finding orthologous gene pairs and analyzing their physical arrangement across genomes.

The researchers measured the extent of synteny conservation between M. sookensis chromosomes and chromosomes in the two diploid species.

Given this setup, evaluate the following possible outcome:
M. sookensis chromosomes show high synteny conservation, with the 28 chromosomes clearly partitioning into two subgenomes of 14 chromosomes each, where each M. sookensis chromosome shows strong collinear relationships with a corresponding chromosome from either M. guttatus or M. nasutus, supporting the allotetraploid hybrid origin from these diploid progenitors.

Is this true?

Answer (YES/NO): NO